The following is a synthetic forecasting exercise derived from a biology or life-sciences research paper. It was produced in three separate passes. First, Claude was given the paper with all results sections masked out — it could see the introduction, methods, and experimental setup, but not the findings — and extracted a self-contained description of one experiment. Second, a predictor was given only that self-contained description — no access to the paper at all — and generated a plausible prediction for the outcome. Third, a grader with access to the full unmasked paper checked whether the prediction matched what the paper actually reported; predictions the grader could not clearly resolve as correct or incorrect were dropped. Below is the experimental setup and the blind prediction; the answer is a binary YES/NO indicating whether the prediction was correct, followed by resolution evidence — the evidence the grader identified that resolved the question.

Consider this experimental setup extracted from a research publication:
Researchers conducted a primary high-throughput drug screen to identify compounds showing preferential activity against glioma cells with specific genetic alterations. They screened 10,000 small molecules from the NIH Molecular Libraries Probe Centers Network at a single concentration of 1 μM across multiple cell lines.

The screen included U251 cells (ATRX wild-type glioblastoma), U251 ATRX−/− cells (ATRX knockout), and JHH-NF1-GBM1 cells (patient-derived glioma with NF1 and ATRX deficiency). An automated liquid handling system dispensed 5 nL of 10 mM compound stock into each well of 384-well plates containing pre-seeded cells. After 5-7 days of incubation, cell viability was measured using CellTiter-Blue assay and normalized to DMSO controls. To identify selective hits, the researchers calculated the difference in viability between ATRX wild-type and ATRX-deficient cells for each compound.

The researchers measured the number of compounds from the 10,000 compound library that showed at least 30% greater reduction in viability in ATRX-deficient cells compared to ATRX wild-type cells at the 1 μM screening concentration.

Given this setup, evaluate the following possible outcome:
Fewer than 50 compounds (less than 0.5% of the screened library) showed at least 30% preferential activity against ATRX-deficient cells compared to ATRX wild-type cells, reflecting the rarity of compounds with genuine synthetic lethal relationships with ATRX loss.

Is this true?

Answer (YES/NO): NO